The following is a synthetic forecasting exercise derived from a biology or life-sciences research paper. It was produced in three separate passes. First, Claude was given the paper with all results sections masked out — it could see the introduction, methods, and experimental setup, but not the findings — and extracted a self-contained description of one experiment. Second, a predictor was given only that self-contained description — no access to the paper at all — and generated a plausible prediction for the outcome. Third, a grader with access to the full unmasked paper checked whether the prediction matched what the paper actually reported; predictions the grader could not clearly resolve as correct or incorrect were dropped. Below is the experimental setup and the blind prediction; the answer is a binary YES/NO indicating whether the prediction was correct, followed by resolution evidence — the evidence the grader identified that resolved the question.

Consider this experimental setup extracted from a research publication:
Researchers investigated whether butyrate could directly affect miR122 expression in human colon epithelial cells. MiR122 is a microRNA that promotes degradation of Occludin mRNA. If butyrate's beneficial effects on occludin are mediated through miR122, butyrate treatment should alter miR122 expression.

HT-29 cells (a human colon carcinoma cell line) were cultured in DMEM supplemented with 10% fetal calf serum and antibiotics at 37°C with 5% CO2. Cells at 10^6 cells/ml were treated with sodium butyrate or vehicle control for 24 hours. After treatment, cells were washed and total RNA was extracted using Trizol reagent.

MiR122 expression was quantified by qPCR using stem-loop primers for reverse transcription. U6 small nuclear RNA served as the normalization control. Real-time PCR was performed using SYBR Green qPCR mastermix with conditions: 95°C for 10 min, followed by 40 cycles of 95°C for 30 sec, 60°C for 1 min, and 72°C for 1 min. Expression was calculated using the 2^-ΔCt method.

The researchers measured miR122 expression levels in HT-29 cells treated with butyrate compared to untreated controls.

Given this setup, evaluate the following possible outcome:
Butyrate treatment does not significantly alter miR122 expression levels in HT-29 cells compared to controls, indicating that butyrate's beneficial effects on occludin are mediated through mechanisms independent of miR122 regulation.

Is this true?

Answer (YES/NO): NO